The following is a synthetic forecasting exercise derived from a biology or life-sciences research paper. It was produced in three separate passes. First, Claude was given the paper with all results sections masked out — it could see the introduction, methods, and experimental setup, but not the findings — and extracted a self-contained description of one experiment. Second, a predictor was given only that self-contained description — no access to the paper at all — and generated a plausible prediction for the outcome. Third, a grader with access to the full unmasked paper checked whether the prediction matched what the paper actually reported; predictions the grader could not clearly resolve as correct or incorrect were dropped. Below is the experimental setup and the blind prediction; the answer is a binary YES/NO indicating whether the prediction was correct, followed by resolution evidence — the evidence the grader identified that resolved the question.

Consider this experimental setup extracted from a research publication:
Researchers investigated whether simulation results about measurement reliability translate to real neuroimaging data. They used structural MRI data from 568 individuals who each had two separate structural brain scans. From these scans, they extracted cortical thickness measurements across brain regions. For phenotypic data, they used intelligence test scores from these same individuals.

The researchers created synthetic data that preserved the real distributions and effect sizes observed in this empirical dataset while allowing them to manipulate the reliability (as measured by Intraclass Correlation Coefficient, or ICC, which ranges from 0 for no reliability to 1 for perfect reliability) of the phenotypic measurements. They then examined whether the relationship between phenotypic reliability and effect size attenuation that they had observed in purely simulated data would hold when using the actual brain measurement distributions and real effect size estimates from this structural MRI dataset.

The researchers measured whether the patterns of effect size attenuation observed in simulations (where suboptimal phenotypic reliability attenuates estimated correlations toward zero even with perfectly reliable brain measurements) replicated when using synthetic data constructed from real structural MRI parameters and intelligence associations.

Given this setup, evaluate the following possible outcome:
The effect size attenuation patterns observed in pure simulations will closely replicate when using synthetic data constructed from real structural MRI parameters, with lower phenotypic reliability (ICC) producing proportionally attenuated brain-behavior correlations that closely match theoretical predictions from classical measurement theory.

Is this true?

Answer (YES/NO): YES